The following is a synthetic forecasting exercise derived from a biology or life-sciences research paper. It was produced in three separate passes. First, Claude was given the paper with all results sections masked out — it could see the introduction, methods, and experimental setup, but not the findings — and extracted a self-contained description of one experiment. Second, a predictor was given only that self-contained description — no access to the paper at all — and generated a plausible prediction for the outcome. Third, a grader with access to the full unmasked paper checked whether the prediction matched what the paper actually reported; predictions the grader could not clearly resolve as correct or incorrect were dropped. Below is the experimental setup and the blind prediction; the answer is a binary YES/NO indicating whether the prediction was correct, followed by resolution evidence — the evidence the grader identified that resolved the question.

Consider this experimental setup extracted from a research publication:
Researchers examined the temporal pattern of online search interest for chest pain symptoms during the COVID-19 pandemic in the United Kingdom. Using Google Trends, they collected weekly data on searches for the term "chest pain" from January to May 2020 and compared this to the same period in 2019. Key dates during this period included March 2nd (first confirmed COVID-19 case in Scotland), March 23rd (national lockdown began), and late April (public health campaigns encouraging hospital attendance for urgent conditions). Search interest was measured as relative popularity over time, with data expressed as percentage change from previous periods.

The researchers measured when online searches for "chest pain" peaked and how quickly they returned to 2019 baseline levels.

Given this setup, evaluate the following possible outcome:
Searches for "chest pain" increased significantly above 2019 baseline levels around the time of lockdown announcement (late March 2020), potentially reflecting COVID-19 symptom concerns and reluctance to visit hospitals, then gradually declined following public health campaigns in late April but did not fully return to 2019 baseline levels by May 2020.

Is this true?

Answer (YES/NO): NO